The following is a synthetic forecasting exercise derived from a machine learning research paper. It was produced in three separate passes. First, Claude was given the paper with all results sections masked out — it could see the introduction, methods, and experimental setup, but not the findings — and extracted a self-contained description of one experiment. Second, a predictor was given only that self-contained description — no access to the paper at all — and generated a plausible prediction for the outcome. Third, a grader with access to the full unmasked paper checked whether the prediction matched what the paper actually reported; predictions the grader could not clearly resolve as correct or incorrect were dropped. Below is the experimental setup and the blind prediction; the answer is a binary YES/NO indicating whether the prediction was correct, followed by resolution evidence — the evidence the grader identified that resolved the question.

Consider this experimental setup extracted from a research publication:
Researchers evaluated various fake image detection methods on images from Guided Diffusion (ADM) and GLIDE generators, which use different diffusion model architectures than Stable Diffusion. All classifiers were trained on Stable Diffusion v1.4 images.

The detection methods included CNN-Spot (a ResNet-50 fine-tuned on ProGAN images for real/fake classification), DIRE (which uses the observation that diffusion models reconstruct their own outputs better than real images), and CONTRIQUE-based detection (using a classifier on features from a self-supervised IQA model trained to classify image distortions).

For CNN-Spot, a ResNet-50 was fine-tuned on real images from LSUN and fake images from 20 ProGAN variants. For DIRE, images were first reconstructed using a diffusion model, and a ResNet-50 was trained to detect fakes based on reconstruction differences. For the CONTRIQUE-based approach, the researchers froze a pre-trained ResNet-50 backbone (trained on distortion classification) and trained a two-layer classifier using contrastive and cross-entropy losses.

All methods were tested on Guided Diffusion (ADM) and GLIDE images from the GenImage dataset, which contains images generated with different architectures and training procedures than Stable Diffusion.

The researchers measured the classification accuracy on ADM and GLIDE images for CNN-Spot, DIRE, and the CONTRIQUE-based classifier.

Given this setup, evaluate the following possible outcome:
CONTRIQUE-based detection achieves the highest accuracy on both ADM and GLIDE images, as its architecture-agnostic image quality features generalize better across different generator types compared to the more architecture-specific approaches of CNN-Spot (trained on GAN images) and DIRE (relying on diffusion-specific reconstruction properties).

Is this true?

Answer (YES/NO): YES